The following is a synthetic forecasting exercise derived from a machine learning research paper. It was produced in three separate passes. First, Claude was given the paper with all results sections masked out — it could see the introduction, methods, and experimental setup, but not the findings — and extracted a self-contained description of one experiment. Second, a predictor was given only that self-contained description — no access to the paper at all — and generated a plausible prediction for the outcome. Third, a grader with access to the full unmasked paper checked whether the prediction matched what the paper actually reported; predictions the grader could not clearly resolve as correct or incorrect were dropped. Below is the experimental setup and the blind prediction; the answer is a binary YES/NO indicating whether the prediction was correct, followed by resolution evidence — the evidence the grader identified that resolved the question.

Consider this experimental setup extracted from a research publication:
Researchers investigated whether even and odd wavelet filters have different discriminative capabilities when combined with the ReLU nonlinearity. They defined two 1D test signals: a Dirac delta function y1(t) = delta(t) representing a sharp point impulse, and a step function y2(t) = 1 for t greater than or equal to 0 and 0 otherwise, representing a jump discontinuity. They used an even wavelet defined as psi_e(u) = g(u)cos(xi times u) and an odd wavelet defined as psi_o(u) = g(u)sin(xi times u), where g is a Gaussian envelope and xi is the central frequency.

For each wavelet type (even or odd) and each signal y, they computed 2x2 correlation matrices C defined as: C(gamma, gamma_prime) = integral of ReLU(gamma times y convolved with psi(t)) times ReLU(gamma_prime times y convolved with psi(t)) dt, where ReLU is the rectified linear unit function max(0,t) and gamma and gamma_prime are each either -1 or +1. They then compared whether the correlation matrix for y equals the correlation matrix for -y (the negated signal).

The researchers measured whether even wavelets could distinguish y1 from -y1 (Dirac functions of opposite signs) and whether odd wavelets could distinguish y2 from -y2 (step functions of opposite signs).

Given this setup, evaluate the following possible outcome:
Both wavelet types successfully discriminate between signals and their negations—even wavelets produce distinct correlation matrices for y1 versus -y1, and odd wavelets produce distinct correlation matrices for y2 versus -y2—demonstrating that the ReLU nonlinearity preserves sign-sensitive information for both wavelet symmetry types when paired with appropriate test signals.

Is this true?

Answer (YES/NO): YES